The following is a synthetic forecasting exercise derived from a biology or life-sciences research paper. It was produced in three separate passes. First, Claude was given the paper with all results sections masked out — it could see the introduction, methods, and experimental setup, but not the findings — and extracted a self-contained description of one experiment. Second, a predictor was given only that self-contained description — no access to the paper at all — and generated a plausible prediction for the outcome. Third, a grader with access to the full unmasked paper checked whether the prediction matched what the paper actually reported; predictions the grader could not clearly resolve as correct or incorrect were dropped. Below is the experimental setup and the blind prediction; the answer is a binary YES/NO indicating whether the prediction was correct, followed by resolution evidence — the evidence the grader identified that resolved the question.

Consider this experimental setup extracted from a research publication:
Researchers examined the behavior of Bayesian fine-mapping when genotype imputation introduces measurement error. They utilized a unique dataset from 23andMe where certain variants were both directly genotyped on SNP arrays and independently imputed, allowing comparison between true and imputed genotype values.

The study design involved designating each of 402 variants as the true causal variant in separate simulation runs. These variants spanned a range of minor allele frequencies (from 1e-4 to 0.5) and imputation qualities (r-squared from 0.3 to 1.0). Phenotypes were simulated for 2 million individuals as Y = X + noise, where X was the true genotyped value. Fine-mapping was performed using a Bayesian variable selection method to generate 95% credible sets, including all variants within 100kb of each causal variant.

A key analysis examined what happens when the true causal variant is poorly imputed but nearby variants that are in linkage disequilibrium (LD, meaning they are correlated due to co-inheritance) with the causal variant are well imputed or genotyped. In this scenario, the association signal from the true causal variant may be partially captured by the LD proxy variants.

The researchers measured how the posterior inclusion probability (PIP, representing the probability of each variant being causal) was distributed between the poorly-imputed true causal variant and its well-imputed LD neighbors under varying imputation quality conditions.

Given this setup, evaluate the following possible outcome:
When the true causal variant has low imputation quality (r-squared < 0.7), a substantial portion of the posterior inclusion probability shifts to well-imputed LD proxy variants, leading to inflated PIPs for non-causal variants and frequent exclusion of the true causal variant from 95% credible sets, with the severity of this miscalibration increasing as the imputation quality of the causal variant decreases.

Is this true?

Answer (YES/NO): NO